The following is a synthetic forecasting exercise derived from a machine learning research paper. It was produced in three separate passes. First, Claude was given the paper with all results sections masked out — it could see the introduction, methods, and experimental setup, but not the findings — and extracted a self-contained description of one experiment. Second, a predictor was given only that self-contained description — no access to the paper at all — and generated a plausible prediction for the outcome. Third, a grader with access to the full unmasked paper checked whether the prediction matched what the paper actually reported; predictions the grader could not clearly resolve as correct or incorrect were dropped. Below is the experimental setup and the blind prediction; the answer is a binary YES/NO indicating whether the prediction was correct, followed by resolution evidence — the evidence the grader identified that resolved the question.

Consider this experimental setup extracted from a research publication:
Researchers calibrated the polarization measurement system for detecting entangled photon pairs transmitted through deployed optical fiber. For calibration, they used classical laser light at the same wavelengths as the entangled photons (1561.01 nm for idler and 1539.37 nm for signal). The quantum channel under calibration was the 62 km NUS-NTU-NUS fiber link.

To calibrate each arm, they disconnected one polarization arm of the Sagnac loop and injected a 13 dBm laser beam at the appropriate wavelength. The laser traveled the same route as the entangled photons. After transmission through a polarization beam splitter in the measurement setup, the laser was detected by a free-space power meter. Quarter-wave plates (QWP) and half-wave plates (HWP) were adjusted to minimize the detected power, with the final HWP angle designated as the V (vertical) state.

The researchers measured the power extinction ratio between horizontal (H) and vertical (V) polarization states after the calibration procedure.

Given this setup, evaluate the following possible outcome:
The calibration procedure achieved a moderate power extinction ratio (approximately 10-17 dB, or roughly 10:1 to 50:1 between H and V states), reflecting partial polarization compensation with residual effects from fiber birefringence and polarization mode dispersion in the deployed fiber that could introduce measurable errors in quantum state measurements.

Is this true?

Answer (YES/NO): NO